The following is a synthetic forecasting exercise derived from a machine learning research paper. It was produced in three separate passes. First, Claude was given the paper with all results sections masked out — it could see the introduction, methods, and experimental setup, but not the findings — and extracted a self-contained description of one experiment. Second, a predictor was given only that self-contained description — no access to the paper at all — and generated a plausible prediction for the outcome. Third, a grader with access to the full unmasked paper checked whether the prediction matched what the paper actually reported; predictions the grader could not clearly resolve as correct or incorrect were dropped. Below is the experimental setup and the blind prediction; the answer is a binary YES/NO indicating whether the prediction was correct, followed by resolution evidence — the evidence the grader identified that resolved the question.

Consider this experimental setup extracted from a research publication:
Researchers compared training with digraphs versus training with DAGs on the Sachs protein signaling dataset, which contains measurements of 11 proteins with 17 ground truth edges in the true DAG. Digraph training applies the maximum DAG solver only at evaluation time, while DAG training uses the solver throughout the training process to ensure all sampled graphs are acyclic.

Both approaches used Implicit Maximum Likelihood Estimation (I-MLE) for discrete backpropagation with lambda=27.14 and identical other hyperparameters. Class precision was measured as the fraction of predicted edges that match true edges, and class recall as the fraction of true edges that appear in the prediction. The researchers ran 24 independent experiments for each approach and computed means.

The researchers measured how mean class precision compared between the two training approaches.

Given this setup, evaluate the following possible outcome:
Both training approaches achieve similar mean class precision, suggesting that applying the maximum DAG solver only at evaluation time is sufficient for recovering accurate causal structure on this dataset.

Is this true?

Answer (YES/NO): NO